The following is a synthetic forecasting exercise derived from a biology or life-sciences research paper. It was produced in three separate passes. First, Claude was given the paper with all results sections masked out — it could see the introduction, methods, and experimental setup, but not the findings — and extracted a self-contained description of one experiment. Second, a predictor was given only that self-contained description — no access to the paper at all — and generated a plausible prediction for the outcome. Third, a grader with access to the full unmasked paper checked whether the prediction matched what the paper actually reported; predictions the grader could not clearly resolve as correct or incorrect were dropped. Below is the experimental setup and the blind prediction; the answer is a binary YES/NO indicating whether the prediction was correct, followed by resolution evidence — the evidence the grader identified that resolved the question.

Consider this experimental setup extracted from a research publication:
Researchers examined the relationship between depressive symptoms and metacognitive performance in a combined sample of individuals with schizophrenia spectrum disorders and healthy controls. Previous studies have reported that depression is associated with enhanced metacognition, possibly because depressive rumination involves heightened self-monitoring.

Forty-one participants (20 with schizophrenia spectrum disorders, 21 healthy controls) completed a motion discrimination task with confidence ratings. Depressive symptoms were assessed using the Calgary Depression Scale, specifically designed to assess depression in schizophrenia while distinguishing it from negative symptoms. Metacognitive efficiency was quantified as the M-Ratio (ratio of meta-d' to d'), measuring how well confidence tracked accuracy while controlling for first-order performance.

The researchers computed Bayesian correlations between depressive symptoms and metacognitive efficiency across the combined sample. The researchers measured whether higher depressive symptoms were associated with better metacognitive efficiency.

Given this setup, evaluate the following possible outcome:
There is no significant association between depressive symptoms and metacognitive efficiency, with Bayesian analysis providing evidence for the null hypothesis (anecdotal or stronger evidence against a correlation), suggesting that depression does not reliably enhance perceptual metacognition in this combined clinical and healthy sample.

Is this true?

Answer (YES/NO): YES